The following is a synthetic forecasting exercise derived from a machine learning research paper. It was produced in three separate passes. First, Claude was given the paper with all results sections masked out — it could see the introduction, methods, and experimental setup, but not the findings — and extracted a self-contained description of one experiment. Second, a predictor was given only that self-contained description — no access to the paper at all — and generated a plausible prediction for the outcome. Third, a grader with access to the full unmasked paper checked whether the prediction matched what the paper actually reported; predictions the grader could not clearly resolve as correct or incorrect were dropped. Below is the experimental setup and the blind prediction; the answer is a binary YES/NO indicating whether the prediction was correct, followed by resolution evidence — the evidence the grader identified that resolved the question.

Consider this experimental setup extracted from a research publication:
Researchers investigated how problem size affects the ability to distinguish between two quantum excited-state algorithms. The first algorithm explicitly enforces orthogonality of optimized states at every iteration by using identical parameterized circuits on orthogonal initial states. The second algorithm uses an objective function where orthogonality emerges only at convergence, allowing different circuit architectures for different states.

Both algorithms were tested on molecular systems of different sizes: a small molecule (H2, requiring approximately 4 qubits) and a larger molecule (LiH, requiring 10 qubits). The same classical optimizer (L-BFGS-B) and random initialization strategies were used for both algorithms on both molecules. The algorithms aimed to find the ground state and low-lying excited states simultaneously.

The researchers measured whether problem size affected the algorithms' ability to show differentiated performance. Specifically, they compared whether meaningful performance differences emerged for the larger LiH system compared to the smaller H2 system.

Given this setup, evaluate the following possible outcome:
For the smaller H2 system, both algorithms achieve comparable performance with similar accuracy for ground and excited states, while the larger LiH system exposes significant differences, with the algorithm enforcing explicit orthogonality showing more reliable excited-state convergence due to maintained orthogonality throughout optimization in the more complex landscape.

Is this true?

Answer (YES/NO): NO